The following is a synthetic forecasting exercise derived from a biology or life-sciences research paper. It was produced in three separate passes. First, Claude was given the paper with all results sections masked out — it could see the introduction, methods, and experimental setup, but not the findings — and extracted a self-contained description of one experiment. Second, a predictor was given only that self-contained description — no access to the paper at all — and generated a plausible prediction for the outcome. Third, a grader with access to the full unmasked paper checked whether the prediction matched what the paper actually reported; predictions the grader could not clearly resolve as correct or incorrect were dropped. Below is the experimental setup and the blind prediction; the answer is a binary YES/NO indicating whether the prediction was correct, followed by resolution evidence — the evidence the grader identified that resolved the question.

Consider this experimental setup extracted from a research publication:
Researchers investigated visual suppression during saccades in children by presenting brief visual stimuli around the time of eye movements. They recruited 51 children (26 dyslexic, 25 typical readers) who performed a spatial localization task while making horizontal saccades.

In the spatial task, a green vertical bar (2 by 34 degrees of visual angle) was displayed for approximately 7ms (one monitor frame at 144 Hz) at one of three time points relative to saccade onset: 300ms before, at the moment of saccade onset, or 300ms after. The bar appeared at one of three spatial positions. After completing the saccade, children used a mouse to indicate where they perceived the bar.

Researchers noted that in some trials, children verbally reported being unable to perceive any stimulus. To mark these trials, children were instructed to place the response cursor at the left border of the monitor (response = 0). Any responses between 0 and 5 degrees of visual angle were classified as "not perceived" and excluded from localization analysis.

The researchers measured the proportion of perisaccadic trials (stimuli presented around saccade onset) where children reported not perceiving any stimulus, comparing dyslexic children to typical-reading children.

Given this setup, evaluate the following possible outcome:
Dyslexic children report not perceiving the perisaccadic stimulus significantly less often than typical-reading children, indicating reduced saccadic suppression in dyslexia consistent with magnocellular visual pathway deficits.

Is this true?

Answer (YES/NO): NO